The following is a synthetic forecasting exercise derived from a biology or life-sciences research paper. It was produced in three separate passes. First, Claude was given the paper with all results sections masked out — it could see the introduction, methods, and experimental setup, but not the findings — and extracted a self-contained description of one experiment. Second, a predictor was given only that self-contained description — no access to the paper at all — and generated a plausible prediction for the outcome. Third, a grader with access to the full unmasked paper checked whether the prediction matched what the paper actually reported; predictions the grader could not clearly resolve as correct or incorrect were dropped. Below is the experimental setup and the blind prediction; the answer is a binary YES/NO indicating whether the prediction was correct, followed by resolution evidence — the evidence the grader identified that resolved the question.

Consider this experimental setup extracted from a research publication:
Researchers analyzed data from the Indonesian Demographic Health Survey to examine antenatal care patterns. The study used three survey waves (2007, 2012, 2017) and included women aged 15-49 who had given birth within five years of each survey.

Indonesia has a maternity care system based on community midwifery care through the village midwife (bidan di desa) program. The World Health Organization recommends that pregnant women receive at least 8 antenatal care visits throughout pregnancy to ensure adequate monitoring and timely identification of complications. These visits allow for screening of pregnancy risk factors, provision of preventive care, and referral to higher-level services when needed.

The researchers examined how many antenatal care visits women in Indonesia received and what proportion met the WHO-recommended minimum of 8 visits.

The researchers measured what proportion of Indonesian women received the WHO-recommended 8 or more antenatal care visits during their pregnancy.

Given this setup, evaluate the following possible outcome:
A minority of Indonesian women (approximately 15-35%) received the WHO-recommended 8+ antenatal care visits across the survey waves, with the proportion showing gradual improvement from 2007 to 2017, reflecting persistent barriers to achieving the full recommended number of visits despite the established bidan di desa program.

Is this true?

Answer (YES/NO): NO